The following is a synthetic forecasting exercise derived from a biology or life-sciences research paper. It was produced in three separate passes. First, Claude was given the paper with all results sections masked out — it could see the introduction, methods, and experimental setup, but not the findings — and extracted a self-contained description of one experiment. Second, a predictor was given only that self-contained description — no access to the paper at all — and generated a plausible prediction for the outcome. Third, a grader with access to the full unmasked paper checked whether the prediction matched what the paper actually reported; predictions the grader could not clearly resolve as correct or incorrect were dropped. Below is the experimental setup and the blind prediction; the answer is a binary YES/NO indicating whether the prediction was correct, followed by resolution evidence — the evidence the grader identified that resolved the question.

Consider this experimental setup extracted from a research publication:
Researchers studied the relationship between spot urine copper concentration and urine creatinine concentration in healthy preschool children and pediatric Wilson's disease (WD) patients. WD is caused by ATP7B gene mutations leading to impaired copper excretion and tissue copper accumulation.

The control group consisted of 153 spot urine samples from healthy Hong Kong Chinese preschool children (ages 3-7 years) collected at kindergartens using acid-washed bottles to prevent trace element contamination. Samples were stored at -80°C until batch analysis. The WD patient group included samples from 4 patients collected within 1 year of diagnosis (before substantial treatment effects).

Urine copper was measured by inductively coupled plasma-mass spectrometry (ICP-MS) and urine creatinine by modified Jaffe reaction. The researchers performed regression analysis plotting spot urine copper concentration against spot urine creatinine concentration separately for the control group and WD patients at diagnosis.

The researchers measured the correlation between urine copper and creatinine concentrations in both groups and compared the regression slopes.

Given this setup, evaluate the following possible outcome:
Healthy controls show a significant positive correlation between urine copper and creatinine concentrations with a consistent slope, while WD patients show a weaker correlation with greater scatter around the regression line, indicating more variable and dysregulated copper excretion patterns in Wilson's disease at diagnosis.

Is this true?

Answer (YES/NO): NO